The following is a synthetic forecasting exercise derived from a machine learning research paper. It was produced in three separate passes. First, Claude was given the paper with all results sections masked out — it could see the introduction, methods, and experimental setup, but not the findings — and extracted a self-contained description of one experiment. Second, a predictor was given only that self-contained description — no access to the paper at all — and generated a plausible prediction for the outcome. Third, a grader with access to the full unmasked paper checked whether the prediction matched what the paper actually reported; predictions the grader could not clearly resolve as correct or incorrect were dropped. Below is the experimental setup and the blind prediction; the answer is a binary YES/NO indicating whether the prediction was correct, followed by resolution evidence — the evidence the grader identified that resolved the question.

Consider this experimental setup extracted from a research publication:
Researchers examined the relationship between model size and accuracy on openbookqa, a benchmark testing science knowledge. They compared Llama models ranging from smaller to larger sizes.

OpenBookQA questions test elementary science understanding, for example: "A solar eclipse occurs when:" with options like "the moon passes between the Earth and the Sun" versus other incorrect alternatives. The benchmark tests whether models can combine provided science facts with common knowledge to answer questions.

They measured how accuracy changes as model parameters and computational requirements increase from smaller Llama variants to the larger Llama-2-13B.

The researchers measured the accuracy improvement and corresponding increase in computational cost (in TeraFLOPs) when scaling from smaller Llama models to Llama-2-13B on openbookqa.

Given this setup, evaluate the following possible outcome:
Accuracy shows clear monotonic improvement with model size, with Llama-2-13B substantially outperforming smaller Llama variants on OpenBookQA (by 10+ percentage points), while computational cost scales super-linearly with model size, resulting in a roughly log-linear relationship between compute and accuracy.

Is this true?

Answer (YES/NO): NO